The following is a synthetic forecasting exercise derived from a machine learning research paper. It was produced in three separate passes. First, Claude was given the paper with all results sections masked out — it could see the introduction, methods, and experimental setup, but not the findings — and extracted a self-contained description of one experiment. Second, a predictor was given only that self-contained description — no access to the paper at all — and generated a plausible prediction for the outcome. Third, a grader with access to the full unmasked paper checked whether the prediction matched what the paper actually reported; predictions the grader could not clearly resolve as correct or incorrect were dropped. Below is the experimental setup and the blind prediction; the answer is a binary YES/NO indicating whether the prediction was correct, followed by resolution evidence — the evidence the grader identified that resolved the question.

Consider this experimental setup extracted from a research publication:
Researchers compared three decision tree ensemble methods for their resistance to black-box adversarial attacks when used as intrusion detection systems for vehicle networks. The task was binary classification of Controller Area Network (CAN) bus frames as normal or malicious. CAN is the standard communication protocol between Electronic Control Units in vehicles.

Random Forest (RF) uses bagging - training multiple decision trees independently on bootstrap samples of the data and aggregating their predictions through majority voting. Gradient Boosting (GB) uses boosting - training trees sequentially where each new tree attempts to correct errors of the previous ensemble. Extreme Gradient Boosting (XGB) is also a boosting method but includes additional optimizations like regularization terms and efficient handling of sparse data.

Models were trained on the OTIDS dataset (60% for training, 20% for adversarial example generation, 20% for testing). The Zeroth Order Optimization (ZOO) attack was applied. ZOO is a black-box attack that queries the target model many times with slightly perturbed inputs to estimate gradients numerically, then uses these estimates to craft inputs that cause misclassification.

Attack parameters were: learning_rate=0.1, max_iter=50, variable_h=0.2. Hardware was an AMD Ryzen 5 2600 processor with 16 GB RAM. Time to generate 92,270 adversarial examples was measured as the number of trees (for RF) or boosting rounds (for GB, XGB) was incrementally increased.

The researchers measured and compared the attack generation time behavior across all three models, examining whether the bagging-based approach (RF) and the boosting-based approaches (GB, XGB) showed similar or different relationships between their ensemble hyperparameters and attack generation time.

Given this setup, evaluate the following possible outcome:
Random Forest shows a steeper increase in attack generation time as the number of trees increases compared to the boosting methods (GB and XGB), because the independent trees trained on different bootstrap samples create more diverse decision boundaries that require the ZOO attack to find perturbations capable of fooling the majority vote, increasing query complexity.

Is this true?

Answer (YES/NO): YES